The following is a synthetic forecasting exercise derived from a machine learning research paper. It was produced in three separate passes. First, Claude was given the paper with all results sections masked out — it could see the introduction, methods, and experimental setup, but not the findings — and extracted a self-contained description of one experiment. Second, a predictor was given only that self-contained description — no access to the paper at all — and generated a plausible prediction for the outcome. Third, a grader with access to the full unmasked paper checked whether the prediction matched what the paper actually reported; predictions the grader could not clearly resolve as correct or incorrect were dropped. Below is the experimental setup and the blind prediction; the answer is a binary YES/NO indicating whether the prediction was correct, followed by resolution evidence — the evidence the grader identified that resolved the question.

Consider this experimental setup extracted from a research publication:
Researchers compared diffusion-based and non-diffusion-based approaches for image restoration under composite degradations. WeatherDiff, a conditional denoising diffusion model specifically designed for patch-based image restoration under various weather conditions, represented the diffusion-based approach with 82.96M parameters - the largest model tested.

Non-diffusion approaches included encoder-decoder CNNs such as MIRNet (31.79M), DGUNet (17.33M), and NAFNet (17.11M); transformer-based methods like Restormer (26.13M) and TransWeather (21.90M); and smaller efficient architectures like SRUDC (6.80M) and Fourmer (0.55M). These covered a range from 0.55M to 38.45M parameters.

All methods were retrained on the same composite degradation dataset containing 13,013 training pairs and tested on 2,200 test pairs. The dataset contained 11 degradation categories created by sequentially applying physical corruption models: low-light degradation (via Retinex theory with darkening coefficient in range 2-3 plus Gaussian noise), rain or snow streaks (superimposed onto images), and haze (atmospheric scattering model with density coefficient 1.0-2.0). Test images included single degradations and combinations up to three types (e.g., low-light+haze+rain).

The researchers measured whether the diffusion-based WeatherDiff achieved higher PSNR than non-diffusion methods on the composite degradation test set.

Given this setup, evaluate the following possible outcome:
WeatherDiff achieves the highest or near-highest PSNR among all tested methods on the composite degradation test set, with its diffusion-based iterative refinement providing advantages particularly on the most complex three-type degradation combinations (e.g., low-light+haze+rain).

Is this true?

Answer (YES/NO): NO